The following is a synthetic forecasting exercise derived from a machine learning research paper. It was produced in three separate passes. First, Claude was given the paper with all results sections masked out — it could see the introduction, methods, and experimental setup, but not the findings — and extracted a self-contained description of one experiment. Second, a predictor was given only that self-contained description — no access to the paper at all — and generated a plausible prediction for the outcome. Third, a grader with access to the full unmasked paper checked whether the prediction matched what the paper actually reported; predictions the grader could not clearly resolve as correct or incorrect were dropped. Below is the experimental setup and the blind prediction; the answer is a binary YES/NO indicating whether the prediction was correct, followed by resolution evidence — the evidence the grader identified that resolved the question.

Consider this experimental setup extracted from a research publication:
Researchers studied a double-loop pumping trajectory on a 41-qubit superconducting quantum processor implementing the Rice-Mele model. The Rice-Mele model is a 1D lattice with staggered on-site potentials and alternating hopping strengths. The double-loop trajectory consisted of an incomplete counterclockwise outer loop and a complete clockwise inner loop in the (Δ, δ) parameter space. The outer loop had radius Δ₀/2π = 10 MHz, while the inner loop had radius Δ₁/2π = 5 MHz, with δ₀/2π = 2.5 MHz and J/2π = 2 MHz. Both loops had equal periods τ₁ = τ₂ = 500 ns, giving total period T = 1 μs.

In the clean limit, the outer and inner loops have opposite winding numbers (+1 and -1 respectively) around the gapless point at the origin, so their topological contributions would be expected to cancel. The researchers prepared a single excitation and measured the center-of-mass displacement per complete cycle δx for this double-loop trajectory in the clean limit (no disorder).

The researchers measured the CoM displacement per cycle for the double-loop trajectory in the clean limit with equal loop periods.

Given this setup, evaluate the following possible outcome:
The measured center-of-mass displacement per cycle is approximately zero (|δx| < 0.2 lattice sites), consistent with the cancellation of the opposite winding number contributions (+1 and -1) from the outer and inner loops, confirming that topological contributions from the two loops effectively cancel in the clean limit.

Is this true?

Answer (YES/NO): YES